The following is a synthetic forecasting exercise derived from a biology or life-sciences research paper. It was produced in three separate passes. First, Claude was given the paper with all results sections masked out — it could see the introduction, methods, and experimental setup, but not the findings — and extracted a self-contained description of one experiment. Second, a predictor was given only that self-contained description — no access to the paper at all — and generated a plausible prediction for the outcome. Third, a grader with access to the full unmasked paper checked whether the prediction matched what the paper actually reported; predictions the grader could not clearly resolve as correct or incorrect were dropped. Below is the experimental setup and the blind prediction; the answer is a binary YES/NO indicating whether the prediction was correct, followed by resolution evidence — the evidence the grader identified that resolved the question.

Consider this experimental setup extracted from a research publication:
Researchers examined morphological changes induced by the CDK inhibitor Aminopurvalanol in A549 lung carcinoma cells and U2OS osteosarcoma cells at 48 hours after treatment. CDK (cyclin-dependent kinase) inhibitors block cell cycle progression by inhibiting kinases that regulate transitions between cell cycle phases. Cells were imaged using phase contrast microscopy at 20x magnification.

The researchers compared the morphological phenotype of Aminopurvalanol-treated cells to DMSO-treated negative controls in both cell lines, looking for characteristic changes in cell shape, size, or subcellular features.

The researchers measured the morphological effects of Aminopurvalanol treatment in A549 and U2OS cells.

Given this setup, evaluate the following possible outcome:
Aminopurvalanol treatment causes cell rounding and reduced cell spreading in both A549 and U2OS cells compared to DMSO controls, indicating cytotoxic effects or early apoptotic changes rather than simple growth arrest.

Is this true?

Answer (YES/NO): NO